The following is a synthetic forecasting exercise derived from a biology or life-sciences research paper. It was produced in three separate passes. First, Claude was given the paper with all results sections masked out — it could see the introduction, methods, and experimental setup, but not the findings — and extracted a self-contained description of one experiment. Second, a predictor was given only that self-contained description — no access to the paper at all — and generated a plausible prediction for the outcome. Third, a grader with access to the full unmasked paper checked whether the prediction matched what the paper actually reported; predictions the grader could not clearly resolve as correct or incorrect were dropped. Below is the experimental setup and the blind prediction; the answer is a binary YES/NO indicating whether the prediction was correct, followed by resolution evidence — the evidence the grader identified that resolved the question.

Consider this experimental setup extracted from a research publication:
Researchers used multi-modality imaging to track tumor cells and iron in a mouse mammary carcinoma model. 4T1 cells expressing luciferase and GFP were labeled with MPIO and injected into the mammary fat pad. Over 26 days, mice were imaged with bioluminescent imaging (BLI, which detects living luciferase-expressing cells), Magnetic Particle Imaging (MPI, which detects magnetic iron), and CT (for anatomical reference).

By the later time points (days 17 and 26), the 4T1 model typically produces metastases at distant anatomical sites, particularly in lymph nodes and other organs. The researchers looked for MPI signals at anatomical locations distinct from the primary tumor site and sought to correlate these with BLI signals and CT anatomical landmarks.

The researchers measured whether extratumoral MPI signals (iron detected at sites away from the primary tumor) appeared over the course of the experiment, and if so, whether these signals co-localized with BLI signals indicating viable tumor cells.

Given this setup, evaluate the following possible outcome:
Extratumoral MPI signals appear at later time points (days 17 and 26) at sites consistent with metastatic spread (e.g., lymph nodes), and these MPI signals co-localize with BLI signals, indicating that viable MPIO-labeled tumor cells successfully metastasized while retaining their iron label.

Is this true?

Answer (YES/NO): NO